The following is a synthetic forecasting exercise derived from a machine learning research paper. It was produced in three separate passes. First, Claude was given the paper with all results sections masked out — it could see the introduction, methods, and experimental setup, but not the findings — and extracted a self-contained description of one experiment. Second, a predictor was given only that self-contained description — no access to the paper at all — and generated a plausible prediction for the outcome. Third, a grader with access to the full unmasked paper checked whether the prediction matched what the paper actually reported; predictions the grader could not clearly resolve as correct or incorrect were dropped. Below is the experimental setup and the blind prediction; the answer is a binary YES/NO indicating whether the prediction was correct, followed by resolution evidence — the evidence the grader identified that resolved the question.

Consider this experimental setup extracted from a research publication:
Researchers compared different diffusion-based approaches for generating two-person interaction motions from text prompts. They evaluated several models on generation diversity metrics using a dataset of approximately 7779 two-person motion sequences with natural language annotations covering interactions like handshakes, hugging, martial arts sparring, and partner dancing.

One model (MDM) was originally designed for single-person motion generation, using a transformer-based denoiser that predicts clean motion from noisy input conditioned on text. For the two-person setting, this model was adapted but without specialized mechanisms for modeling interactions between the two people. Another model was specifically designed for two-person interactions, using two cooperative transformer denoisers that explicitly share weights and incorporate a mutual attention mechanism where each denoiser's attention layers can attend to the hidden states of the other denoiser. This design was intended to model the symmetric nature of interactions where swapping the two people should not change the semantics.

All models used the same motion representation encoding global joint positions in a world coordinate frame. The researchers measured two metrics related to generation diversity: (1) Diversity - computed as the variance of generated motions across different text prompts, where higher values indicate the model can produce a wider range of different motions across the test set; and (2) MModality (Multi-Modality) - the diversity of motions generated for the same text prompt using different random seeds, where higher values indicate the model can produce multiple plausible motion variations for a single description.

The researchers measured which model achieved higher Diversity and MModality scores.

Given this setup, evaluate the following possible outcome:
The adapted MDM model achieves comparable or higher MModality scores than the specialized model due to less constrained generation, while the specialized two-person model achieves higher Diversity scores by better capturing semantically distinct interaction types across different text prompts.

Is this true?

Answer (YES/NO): NO